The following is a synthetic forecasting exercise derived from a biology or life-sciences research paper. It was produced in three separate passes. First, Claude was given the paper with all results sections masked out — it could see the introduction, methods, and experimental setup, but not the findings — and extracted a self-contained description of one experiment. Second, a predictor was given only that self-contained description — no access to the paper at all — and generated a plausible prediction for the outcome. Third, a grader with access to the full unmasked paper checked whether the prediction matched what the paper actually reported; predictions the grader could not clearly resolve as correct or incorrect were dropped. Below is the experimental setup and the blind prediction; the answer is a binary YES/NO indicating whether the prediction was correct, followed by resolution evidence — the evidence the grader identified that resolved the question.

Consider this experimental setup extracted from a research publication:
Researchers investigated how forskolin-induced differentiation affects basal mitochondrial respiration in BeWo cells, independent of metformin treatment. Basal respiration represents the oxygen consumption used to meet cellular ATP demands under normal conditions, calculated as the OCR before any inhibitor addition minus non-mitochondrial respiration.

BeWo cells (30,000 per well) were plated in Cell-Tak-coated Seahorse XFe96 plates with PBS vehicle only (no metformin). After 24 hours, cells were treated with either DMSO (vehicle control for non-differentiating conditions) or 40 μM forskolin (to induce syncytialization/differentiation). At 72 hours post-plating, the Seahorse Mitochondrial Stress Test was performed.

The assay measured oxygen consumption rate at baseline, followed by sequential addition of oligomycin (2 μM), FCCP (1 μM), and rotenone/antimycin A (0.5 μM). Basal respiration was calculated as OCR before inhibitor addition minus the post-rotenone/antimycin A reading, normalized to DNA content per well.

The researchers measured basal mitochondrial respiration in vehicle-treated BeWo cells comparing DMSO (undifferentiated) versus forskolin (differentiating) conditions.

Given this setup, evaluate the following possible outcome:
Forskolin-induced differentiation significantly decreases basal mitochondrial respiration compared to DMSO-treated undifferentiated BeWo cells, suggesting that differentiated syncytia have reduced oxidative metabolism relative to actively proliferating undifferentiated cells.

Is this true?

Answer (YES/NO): YES